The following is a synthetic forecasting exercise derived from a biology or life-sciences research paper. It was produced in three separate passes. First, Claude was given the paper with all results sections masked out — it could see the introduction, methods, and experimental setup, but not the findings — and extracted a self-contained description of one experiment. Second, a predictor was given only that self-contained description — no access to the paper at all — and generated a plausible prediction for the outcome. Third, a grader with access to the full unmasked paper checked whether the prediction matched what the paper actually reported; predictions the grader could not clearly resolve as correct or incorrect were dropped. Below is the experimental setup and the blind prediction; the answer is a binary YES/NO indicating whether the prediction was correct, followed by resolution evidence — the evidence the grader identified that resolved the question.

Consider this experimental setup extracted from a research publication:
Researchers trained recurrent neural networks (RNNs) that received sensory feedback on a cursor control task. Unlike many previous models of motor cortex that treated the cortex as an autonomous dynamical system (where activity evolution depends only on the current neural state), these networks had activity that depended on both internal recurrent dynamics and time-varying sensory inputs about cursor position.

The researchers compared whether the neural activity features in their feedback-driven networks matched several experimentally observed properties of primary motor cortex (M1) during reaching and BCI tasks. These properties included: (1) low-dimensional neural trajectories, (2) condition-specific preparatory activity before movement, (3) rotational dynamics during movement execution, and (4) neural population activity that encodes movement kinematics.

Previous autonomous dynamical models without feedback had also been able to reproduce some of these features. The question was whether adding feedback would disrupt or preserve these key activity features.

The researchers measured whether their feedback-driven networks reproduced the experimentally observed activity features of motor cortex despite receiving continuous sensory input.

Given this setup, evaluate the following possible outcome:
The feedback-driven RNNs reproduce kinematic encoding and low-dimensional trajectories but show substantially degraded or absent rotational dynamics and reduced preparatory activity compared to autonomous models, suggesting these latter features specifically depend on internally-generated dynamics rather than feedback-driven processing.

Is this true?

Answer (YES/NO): NO